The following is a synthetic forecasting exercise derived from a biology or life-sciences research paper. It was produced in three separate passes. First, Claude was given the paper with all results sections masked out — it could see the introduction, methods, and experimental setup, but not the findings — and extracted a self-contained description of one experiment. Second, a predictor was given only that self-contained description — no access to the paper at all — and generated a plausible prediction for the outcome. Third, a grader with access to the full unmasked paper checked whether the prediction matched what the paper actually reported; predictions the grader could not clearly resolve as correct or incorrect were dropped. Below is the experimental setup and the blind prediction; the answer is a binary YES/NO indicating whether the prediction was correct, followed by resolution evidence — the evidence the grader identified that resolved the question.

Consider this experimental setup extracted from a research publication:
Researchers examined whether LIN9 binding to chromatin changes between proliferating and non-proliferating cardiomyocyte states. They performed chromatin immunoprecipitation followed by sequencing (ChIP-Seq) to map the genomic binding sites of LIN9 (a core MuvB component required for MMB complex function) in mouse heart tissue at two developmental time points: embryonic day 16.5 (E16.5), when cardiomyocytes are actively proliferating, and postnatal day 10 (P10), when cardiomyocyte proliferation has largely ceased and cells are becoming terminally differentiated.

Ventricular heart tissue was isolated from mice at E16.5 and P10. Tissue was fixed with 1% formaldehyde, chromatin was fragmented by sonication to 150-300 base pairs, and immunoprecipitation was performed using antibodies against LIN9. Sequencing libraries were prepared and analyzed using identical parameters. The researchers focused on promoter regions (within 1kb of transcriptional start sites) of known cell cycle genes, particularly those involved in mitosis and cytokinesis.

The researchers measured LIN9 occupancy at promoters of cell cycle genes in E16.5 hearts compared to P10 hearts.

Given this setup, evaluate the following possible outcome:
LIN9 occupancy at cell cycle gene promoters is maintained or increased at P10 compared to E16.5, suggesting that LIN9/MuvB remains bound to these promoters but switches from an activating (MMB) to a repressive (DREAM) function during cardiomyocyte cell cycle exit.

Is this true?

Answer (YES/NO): YES